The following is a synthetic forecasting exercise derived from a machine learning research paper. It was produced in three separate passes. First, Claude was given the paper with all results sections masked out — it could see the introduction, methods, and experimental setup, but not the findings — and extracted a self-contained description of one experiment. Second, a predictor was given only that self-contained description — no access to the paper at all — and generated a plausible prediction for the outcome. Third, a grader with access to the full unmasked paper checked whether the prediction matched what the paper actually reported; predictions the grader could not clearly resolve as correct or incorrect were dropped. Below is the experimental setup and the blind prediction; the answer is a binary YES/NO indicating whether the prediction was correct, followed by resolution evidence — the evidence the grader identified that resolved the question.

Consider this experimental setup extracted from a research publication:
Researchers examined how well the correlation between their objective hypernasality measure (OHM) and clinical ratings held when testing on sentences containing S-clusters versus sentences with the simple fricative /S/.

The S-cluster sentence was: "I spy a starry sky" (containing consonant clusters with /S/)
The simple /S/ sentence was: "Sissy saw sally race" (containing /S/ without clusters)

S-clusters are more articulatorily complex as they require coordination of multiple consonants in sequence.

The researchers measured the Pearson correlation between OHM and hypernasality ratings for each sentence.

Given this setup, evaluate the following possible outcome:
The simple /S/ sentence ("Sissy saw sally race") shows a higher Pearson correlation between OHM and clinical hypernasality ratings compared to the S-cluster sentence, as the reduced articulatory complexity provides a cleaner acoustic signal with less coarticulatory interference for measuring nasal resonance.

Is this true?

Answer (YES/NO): YES